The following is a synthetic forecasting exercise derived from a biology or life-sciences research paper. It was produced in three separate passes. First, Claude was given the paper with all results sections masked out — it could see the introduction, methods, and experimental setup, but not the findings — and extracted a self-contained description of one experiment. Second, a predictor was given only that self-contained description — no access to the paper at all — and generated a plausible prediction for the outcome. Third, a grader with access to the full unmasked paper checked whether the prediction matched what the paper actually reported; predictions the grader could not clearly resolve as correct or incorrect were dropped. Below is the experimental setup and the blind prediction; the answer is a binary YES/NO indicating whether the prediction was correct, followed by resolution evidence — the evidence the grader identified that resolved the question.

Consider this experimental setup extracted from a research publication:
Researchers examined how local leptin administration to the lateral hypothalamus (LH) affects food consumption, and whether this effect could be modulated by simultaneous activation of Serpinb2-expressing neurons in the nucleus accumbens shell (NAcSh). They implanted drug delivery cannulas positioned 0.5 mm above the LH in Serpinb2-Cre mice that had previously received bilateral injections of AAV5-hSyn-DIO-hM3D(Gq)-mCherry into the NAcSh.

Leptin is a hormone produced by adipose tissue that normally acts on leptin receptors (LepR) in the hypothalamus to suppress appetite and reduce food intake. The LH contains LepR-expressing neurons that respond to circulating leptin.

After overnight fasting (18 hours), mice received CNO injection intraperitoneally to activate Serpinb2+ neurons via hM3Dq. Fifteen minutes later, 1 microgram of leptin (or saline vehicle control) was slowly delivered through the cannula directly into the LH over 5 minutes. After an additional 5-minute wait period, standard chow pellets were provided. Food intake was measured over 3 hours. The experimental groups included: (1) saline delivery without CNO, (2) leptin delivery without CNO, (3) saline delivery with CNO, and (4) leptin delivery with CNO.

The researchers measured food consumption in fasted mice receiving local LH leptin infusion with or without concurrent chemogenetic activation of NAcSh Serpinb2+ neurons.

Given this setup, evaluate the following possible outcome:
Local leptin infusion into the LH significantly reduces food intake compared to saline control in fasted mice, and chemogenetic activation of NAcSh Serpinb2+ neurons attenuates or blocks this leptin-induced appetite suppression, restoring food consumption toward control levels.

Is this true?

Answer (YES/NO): YES